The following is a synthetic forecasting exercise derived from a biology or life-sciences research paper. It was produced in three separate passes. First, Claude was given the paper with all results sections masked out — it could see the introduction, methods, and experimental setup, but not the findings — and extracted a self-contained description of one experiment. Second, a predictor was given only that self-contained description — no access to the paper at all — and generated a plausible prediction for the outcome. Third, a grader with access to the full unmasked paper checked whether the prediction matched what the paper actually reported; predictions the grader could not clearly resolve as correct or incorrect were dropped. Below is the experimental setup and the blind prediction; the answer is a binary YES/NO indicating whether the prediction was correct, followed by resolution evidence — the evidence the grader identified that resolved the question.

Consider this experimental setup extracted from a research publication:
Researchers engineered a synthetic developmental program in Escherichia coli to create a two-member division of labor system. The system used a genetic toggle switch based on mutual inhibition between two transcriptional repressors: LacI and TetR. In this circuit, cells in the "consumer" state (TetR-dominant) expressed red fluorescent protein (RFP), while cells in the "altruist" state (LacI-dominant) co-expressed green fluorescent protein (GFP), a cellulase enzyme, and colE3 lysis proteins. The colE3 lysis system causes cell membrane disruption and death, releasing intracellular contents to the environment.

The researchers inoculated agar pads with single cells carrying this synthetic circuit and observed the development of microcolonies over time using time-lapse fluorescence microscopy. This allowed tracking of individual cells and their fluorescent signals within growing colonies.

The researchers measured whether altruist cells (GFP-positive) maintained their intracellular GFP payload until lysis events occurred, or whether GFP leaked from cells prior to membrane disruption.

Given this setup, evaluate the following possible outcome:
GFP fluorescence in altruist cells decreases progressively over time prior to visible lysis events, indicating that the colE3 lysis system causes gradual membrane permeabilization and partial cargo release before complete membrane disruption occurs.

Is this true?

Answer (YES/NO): NO